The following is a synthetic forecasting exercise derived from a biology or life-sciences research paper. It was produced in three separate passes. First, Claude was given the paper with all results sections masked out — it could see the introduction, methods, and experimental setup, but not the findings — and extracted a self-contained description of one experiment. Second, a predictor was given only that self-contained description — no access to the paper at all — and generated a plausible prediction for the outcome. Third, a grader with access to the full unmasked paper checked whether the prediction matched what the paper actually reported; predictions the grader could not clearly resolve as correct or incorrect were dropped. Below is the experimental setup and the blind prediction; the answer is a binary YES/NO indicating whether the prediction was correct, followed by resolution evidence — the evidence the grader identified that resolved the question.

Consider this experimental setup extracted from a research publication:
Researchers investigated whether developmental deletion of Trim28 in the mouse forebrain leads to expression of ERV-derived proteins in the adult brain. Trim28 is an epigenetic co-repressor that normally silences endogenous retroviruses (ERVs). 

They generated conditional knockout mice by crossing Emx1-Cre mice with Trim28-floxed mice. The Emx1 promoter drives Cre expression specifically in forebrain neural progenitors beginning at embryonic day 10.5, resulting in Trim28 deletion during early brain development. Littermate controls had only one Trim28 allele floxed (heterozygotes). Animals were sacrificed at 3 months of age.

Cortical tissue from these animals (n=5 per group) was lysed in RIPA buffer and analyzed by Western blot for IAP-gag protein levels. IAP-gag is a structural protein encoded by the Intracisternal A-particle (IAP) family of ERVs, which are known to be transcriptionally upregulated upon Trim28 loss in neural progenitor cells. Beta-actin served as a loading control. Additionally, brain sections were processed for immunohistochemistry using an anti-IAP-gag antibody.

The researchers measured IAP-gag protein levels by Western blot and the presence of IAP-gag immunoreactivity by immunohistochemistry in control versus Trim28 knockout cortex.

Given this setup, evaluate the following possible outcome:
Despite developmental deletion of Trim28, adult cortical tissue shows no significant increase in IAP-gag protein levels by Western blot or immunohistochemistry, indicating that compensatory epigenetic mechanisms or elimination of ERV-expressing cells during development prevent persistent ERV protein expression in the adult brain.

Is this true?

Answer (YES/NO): NO